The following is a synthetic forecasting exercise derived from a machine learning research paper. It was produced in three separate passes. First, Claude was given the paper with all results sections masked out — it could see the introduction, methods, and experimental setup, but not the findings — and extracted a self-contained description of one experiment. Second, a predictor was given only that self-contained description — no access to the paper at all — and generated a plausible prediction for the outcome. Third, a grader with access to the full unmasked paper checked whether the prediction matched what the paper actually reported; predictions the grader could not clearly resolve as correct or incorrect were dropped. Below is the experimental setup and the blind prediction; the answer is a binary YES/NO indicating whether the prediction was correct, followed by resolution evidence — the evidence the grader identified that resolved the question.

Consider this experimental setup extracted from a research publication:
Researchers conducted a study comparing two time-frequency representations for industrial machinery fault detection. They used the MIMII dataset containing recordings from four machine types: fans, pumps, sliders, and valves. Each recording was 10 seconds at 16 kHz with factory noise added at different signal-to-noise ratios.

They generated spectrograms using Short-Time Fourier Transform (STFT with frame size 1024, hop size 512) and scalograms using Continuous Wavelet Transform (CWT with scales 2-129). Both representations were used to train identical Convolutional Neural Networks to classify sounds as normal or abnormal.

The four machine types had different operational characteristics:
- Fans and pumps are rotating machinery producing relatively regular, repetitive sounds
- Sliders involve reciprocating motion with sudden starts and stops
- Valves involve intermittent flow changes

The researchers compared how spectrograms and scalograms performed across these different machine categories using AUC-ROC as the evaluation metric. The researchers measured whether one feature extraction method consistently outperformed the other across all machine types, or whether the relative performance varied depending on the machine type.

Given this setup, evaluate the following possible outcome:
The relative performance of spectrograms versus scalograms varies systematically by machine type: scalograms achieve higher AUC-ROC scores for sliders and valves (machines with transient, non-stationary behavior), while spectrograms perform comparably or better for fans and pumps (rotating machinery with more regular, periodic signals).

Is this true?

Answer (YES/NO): NO